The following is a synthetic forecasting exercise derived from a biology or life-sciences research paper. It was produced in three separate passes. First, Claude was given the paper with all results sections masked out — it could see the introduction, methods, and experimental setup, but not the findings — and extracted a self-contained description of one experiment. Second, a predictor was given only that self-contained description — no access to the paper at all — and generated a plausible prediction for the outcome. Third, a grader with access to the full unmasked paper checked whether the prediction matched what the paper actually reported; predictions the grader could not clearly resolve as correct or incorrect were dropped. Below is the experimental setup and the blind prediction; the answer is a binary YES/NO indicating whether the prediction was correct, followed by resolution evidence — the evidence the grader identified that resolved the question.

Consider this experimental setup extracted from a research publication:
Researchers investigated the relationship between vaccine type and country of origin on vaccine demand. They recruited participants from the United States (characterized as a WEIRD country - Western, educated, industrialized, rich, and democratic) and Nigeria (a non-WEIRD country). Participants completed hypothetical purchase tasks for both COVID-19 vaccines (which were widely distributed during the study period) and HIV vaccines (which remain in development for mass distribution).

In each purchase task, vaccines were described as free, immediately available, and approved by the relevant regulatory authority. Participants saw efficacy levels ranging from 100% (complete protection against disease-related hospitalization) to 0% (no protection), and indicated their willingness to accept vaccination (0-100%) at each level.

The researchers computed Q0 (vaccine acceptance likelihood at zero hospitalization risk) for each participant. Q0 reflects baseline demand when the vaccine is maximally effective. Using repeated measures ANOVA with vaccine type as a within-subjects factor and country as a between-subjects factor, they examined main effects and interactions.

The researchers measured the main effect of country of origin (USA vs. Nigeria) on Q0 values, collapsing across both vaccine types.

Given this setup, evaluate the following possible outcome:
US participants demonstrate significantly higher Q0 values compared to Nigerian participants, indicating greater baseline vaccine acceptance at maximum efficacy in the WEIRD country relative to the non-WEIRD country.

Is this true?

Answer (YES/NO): NO